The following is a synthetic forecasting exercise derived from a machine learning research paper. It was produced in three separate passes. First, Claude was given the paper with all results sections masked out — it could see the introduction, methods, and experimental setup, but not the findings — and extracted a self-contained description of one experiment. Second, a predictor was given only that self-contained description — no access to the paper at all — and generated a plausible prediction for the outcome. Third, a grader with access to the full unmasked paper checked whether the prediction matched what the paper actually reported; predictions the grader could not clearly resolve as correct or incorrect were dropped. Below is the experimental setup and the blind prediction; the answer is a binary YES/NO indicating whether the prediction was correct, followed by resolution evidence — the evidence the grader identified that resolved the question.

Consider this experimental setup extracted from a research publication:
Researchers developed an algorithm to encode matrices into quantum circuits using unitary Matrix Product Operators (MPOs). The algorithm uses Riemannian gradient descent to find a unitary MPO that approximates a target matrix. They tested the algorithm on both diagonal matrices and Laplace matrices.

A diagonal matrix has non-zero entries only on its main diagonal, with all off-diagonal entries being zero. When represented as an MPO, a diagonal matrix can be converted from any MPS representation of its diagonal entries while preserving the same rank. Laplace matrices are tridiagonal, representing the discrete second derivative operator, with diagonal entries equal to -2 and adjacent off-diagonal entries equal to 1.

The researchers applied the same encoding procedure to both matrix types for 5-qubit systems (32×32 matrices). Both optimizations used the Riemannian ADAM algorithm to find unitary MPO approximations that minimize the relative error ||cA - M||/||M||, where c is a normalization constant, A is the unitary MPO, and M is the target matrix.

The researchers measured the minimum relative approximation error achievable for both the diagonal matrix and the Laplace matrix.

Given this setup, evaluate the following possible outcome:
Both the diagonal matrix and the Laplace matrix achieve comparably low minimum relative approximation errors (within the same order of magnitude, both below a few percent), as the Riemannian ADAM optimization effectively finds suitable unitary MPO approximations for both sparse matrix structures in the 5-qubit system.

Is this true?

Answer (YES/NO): NO